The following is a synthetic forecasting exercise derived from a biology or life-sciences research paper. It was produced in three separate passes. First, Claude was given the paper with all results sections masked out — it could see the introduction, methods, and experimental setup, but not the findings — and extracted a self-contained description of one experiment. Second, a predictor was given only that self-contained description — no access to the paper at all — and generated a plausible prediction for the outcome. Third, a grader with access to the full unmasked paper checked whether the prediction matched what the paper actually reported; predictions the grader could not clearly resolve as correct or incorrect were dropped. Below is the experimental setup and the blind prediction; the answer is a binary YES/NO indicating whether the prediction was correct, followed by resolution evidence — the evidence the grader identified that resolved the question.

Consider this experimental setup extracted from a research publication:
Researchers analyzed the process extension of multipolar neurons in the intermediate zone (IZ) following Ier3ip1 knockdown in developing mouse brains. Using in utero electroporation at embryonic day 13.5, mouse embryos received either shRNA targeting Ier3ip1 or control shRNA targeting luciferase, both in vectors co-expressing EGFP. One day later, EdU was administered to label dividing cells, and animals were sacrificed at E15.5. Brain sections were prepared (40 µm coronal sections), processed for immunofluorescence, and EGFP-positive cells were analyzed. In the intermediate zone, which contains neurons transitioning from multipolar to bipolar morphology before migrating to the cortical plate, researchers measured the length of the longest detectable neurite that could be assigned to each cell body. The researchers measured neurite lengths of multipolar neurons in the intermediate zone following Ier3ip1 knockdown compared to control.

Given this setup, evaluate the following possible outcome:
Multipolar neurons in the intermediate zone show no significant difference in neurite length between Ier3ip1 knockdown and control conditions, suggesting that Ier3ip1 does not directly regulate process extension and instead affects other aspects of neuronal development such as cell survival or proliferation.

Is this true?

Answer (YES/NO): NO